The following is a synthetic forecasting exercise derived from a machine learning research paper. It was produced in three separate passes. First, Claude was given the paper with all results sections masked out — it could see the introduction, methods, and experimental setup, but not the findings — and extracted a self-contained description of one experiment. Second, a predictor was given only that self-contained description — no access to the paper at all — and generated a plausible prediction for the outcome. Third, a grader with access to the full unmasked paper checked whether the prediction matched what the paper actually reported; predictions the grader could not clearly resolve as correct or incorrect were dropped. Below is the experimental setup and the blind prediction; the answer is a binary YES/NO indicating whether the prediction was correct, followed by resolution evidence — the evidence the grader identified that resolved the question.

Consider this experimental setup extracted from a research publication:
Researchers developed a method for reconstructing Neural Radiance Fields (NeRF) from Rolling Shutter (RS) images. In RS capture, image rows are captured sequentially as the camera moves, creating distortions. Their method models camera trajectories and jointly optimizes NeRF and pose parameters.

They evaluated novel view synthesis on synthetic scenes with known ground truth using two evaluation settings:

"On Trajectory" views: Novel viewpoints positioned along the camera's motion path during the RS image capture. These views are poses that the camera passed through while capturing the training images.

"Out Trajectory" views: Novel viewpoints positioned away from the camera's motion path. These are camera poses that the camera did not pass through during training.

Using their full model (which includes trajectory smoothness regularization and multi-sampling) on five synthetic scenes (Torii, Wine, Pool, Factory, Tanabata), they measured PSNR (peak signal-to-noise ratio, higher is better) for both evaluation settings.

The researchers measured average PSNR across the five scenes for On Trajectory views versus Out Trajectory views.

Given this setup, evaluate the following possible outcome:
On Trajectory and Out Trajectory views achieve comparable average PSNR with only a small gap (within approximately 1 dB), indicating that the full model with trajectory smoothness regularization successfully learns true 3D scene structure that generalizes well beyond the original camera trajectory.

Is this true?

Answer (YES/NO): YES